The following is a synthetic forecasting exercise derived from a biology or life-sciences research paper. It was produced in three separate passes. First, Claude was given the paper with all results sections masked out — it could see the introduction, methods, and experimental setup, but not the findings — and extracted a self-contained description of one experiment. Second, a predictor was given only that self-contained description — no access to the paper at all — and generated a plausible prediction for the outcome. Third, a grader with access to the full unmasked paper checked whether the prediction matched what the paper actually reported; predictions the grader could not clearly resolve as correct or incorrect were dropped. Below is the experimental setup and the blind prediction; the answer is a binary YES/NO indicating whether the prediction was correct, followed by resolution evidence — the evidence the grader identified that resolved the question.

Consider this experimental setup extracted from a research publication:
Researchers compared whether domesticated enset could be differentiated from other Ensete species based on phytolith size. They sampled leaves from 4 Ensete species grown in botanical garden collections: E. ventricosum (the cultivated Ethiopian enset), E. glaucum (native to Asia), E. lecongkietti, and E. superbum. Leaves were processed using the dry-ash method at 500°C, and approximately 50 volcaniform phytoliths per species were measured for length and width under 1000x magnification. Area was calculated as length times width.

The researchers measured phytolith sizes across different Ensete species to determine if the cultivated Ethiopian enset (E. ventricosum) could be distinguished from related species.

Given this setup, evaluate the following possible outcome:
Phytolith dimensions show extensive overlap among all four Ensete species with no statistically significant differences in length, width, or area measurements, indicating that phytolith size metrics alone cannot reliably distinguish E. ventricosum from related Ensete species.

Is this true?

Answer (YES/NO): NO